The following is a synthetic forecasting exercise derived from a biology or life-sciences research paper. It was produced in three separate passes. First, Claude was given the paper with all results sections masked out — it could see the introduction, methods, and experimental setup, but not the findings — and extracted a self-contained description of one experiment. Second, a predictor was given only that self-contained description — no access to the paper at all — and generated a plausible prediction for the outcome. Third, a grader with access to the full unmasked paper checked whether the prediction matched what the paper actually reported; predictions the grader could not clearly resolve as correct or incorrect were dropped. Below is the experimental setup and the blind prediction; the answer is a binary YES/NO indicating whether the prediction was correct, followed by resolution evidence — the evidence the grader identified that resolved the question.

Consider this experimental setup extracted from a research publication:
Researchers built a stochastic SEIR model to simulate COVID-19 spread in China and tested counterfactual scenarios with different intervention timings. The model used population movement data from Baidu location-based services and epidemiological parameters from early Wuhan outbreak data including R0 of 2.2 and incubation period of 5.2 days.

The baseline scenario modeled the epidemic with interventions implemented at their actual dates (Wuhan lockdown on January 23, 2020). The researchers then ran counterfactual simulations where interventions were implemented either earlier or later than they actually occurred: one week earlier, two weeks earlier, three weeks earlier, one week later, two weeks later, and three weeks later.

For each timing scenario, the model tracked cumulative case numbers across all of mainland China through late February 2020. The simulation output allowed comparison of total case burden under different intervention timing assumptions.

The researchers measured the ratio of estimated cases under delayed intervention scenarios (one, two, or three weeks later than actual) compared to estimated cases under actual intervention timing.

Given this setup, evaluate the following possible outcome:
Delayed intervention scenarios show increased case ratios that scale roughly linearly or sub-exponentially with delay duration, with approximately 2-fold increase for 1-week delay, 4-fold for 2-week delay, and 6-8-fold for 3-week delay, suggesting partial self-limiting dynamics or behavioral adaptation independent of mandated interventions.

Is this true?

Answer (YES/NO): NO